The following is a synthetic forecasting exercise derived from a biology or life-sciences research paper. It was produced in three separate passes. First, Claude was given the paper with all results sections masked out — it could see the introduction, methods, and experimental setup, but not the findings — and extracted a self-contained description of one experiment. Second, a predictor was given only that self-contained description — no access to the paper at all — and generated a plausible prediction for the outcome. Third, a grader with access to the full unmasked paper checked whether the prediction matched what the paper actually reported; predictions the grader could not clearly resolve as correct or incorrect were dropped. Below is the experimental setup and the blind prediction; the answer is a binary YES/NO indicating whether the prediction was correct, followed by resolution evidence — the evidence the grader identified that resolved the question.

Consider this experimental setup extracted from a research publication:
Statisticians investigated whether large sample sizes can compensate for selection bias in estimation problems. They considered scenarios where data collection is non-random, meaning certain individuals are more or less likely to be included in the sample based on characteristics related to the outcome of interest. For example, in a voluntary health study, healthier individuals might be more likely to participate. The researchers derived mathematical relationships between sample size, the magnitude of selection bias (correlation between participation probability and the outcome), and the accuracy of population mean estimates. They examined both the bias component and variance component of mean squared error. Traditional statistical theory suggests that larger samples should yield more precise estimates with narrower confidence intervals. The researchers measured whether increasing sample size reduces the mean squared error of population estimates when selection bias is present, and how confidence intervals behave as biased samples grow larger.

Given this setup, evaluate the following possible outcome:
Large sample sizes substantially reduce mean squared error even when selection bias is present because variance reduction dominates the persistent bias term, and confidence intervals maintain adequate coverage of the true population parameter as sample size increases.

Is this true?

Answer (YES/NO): NO